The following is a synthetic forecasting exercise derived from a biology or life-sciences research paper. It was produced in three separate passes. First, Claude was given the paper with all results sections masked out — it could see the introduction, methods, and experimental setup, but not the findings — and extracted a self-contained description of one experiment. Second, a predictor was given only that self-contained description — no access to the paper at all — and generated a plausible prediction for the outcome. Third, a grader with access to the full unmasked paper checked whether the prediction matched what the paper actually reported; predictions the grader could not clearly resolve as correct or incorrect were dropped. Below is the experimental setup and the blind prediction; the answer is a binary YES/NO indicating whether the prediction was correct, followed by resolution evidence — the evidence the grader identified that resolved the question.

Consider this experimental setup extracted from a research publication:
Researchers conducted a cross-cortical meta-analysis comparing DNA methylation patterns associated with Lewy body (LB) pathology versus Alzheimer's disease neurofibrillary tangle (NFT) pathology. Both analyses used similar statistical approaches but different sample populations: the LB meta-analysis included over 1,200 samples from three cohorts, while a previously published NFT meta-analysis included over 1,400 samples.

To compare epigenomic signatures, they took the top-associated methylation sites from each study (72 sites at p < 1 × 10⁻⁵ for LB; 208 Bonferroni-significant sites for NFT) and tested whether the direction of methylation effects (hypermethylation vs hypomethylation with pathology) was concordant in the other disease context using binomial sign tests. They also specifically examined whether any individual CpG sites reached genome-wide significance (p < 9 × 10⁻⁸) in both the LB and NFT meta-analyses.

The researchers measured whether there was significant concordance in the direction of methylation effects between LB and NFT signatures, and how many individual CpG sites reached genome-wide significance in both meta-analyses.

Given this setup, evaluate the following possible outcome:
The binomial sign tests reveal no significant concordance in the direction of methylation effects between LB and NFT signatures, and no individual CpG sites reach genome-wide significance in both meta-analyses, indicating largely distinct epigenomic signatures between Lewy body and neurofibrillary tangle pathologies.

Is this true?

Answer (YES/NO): NO